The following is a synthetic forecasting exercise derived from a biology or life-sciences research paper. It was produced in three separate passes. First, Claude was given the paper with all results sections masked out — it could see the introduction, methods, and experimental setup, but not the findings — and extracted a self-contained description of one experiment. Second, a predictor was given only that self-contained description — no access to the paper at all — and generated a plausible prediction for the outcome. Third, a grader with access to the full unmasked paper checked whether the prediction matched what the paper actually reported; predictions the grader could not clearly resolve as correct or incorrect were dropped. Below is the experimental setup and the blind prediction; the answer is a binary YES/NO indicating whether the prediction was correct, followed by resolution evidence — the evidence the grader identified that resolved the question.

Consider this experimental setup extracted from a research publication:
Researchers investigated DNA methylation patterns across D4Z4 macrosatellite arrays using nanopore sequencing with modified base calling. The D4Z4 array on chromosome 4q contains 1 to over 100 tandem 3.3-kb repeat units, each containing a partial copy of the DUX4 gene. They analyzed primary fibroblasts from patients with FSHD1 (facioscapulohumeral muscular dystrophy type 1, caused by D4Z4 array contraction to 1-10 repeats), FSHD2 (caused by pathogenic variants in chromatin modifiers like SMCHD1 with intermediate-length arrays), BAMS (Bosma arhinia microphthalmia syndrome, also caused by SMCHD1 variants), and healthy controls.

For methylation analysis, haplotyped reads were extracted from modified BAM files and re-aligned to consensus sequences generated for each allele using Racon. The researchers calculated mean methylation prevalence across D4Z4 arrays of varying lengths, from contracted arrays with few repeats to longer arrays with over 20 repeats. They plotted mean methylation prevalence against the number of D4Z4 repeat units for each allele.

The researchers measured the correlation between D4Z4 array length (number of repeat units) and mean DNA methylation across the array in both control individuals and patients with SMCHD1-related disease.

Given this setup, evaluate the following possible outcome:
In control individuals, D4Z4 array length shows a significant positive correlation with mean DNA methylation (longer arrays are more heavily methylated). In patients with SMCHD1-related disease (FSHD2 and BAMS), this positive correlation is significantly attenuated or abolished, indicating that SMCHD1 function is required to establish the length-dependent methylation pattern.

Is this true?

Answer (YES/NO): NO